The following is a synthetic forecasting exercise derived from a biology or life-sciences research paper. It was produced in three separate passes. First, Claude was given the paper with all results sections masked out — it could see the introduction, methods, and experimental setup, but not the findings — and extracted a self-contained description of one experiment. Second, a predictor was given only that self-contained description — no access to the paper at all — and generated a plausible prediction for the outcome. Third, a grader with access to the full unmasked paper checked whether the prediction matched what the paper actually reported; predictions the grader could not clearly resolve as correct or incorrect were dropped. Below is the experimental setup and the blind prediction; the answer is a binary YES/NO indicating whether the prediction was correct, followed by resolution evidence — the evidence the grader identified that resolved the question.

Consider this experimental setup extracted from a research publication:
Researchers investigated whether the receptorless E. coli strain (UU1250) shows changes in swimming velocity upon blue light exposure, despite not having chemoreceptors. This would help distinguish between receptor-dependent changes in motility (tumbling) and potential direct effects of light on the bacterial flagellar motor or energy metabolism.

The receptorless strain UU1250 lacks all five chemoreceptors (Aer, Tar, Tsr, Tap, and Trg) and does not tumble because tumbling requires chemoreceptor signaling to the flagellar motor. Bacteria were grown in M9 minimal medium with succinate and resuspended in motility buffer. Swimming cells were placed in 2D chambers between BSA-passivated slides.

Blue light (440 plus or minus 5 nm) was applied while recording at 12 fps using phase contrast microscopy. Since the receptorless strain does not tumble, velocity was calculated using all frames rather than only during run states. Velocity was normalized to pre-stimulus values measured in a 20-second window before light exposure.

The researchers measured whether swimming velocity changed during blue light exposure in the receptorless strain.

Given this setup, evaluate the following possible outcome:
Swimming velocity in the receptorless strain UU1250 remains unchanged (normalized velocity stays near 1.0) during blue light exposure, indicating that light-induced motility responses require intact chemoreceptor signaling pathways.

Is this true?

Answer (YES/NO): NO